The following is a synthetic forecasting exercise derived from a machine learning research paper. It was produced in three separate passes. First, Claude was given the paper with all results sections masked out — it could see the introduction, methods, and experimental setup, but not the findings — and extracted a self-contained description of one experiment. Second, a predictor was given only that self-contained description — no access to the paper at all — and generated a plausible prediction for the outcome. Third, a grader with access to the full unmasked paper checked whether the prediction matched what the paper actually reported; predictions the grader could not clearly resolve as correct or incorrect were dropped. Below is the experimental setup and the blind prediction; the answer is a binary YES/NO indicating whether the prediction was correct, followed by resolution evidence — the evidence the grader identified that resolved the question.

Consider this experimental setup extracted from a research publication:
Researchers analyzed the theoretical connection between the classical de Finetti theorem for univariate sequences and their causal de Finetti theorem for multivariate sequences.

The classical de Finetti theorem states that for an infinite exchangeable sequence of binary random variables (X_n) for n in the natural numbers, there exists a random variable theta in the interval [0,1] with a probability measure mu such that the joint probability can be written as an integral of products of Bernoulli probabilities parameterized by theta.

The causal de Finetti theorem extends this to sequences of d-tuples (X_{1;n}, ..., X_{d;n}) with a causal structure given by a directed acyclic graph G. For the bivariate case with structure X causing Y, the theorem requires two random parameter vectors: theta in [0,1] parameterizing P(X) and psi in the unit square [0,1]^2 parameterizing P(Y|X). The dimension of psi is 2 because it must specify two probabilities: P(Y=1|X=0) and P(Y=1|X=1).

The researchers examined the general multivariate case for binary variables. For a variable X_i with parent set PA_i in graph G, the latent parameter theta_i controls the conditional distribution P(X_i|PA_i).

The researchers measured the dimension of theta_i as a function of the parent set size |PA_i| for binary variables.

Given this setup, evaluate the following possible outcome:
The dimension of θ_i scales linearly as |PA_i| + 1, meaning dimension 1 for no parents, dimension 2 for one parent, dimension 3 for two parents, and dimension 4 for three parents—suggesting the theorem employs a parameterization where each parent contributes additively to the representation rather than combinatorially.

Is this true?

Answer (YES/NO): NO